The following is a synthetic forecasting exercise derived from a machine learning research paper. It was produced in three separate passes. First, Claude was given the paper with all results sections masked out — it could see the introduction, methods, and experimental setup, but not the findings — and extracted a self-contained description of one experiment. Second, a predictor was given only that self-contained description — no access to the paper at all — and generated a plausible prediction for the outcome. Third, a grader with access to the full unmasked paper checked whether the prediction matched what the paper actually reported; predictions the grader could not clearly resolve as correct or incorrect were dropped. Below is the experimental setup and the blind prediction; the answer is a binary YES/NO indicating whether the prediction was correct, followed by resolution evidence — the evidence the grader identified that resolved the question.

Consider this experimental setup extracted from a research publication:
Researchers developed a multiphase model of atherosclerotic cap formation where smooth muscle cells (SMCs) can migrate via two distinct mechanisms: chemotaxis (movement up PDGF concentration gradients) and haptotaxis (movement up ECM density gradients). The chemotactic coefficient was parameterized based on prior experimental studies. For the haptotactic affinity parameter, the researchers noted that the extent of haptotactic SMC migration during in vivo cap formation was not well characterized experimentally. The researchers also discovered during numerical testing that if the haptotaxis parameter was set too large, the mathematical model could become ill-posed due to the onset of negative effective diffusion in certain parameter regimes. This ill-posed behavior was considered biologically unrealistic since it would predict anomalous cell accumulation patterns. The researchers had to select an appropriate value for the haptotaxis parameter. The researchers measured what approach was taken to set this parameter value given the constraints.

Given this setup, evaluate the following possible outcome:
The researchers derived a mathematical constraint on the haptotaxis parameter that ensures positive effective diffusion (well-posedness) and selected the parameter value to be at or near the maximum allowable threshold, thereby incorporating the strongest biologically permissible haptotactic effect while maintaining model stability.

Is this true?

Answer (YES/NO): NO